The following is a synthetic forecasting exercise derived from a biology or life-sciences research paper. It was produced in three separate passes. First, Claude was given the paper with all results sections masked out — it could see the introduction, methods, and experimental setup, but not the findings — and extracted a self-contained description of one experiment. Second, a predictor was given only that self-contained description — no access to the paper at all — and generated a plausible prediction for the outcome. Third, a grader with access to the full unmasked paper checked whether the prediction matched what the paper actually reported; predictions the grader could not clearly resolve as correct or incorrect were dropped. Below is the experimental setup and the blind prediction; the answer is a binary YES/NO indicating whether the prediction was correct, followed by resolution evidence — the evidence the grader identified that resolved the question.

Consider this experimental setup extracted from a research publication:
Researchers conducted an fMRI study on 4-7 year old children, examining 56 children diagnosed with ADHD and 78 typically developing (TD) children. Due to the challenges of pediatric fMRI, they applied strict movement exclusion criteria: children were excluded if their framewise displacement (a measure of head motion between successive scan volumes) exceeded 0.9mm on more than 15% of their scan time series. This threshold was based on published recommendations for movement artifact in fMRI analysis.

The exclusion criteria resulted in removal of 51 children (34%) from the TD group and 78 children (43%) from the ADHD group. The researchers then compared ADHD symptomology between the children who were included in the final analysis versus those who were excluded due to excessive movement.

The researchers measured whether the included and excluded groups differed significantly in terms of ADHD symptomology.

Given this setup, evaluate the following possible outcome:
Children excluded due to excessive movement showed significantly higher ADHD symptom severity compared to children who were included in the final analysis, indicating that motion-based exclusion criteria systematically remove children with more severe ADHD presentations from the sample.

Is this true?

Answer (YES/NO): YES